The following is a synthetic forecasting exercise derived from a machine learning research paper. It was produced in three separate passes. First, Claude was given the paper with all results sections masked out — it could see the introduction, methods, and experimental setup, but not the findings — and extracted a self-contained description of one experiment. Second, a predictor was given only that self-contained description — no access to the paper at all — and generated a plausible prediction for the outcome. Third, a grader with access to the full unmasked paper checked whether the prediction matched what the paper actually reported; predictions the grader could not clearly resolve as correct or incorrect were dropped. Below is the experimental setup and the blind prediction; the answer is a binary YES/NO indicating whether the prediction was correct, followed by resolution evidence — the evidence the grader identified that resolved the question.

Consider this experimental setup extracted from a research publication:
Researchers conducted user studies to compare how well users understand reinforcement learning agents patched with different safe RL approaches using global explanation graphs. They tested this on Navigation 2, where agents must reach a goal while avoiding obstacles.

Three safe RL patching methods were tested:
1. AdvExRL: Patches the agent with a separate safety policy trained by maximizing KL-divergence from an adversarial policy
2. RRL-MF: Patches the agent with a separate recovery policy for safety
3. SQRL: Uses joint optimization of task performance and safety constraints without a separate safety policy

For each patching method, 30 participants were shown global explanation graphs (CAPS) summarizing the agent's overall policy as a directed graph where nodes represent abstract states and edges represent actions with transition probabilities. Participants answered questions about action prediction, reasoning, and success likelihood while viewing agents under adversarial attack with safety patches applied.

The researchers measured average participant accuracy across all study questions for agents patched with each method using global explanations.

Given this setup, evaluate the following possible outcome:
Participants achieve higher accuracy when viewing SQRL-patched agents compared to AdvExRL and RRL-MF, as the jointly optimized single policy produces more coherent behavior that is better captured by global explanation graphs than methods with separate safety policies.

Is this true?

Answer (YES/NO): NO